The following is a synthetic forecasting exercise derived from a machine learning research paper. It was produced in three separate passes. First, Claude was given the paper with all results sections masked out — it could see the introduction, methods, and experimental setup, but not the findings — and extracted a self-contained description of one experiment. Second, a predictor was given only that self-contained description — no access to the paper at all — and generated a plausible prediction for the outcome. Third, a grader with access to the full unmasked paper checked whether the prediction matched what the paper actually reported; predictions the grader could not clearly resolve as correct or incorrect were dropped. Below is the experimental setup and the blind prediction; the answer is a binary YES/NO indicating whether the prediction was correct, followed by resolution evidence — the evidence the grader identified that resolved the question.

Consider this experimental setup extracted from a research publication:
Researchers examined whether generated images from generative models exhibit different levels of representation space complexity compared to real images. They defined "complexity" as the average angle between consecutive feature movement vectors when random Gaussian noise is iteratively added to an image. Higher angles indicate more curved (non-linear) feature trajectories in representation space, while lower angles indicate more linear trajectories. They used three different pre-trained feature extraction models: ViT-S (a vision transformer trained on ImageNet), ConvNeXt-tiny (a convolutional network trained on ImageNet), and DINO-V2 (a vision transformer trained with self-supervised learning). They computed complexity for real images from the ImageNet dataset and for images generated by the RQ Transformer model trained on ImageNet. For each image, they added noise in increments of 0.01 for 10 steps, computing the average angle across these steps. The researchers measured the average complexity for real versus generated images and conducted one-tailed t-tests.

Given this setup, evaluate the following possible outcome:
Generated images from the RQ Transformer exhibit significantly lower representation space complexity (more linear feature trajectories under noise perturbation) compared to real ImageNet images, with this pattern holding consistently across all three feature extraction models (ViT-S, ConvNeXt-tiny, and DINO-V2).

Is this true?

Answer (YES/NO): YES